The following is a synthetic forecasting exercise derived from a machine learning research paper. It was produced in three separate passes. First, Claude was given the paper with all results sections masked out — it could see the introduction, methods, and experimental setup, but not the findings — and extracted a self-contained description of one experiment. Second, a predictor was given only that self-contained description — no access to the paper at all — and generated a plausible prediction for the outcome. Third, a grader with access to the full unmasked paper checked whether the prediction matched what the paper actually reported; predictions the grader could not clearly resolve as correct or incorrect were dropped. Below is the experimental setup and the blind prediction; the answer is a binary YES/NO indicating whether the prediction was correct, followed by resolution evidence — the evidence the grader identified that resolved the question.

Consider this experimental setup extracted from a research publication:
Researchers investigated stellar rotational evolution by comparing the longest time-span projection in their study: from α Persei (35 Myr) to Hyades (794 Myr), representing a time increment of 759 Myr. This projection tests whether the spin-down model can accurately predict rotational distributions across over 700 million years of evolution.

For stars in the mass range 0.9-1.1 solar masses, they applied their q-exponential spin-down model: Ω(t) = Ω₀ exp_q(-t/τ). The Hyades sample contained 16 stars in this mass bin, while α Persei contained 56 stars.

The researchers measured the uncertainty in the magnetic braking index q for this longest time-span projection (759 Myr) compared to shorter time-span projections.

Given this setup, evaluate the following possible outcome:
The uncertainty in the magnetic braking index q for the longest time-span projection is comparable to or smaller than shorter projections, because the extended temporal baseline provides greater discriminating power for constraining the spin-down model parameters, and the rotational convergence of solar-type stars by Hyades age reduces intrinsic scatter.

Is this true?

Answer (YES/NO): NO